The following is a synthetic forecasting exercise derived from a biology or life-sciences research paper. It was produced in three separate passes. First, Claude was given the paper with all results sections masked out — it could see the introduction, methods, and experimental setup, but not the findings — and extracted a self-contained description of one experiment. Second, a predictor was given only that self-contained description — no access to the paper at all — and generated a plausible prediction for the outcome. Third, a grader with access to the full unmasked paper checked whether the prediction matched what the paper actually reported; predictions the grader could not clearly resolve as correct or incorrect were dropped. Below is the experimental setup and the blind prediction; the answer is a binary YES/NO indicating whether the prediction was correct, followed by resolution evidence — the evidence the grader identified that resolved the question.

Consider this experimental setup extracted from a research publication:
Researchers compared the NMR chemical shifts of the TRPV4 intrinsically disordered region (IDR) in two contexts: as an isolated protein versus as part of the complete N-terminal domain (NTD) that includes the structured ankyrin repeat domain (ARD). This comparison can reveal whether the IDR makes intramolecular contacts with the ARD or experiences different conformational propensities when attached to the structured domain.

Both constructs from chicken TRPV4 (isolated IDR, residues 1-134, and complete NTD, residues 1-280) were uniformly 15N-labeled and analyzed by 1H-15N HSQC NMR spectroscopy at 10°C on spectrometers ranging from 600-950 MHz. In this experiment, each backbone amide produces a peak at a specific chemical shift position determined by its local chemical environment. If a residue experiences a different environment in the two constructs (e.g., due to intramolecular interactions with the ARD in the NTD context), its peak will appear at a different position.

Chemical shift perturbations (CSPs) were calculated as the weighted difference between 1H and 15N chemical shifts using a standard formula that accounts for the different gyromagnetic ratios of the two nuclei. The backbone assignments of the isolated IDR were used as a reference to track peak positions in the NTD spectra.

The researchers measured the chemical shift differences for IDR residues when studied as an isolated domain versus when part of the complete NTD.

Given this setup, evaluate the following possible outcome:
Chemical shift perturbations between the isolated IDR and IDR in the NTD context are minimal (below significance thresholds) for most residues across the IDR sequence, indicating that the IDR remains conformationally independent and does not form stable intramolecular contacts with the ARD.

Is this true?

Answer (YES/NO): NO